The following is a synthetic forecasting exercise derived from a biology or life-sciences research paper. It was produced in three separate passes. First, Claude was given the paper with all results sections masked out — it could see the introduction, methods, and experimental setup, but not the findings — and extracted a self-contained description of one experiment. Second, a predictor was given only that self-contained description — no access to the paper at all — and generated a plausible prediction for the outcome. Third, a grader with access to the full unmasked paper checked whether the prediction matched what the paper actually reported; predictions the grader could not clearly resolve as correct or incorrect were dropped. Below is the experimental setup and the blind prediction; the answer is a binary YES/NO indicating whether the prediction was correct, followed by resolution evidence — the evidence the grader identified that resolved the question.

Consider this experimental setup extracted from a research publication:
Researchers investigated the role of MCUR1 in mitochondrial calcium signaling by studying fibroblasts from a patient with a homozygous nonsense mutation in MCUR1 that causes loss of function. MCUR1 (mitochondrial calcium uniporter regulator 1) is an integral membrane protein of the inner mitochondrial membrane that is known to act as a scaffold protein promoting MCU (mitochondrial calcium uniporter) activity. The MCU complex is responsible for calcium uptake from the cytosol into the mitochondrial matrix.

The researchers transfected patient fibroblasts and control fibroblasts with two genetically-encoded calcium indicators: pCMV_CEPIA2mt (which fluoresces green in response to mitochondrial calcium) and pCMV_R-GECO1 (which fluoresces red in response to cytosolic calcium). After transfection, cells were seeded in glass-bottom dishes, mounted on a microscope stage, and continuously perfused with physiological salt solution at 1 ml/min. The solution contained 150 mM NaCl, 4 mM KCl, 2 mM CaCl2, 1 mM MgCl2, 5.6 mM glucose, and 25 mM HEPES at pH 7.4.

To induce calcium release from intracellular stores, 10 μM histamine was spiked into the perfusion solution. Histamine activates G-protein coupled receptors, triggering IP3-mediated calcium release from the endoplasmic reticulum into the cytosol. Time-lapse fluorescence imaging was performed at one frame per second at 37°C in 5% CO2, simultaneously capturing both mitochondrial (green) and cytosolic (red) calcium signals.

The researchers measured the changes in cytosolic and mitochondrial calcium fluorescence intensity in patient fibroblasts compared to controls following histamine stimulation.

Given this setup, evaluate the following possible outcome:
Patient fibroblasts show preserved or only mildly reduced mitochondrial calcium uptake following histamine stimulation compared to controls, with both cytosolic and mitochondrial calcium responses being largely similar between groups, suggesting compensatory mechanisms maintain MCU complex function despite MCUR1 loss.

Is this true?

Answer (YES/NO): NO